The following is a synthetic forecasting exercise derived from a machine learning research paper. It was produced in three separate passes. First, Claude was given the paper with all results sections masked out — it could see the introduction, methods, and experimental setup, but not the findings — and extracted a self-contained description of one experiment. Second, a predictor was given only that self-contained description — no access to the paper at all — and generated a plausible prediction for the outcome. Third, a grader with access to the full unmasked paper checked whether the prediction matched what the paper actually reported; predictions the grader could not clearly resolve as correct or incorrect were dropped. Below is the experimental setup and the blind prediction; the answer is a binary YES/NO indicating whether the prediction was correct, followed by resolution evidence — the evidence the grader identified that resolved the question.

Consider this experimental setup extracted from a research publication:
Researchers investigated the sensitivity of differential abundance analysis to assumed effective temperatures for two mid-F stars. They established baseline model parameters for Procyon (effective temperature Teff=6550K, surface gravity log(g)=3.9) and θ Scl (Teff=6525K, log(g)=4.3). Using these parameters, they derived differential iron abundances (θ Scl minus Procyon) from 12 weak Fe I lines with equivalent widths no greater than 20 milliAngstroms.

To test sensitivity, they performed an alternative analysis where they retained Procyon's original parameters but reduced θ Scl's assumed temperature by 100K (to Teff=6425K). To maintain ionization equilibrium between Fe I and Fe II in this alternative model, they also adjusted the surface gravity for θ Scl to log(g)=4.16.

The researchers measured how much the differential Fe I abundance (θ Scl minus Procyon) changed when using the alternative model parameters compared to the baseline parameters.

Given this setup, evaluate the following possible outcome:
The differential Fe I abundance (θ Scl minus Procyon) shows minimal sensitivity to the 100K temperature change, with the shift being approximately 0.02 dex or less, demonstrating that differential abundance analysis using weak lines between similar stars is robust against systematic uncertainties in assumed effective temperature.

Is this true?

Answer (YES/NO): NO